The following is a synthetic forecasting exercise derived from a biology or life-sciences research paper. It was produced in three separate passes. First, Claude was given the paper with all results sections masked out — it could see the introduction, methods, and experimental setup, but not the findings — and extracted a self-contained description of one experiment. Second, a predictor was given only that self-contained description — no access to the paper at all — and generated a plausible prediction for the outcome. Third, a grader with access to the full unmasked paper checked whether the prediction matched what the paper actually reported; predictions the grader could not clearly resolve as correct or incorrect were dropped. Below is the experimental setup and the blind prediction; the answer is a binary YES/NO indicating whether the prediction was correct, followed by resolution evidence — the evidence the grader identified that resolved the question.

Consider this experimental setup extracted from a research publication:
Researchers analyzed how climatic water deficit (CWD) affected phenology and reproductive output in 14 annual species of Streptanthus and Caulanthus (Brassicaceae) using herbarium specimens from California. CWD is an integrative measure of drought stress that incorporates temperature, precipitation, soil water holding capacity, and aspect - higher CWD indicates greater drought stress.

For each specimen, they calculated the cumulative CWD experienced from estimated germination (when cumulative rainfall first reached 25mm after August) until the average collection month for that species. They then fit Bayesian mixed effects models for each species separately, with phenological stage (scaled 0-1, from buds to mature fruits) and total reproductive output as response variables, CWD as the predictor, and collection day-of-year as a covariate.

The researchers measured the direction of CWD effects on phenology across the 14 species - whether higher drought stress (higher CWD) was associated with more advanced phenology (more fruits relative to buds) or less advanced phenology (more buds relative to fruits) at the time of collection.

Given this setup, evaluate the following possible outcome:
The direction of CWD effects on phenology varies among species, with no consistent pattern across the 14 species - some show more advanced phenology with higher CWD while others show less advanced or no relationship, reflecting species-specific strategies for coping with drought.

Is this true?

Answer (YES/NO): YES